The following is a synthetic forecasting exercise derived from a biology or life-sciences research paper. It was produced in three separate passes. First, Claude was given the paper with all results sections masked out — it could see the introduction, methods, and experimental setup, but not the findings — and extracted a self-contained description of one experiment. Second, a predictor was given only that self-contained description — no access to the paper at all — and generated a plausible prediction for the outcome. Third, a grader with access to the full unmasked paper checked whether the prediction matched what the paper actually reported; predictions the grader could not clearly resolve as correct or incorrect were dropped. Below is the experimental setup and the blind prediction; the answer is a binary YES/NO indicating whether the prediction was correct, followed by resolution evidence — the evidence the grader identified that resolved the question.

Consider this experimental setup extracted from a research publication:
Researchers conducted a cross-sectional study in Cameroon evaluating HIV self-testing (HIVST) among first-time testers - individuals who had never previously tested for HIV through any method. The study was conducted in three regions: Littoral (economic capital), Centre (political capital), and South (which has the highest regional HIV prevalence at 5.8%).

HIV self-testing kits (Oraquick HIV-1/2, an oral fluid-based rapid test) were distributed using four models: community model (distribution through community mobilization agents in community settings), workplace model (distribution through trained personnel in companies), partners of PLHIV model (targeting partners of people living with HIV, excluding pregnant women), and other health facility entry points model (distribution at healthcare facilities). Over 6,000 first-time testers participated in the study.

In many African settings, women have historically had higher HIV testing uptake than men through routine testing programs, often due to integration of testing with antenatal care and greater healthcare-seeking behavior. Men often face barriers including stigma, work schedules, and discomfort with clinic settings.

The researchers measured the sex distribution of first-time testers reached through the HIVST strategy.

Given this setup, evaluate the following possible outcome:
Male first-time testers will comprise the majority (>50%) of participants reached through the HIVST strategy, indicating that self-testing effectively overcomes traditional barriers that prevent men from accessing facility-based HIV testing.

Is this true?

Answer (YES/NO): YES